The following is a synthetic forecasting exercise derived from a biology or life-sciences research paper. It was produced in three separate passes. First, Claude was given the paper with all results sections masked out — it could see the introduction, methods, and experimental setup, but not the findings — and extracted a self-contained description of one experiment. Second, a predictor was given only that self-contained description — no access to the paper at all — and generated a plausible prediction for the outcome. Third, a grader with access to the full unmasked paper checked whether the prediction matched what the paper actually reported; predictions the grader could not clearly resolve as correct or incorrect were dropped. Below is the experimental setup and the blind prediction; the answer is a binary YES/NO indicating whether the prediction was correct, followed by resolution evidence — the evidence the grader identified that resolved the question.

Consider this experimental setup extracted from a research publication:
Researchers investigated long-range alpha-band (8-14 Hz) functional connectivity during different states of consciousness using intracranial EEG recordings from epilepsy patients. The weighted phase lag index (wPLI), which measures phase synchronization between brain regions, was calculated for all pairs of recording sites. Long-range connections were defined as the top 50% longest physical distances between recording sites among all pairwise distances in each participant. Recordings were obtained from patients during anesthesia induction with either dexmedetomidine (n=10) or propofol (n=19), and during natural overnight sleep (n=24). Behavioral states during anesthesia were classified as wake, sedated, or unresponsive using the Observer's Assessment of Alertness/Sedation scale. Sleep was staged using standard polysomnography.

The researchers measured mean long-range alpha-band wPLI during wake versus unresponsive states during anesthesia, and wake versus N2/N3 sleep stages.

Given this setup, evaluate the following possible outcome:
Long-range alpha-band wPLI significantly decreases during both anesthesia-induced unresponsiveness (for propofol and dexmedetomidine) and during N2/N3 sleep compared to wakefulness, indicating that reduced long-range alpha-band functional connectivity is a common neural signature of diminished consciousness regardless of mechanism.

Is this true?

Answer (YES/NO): NO